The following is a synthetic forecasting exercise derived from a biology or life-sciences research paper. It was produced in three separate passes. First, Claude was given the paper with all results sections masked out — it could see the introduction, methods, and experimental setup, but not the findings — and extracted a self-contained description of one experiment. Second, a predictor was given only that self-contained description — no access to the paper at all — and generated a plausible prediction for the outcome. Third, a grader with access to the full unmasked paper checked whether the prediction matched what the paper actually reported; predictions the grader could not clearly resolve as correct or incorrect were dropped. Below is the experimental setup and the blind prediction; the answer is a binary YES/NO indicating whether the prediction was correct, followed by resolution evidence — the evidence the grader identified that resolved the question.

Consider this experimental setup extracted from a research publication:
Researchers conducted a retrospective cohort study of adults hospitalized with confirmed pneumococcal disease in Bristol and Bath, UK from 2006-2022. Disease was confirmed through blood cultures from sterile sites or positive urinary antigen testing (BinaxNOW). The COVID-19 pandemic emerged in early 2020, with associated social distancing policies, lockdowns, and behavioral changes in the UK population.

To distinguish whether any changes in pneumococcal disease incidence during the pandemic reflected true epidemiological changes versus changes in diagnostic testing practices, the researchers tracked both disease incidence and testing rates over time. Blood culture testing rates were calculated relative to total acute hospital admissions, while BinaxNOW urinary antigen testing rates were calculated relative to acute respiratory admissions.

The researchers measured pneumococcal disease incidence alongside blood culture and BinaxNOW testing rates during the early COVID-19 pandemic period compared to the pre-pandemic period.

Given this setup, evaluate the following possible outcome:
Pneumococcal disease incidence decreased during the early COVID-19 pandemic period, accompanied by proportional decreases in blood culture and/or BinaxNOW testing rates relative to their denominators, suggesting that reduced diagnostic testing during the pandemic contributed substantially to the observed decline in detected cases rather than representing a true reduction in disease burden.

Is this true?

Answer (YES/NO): NO